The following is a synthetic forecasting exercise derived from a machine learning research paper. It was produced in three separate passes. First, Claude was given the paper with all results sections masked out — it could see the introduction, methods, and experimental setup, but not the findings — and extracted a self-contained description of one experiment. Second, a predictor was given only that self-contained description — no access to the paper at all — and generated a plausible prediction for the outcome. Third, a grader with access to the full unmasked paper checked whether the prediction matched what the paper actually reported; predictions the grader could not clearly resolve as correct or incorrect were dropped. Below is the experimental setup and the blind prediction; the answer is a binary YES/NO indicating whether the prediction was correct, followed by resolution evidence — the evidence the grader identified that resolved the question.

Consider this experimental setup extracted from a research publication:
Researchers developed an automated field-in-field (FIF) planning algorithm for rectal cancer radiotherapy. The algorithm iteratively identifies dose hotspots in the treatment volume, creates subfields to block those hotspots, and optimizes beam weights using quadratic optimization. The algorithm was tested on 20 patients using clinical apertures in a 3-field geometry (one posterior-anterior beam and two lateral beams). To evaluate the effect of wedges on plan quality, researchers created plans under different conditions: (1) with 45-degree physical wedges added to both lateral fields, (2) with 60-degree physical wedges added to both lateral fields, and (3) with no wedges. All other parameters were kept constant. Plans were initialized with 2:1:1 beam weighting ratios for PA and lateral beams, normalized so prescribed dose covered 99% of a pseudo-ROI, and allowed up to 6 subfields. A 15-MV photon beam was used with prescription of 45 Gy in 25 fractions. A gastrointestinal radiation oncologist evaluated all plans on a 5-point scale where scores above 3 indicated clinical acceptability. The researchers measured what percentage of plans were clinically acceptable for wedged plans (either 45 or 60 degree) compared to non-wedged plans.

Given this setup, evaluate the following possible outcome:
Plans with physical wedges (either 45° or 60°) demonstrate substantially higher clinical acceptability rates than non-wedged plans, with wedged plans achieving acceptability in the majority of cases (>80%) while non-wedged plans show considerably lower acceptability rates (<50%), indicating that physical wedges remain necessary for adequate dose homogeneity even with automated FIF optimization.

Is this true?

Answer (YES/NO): NO